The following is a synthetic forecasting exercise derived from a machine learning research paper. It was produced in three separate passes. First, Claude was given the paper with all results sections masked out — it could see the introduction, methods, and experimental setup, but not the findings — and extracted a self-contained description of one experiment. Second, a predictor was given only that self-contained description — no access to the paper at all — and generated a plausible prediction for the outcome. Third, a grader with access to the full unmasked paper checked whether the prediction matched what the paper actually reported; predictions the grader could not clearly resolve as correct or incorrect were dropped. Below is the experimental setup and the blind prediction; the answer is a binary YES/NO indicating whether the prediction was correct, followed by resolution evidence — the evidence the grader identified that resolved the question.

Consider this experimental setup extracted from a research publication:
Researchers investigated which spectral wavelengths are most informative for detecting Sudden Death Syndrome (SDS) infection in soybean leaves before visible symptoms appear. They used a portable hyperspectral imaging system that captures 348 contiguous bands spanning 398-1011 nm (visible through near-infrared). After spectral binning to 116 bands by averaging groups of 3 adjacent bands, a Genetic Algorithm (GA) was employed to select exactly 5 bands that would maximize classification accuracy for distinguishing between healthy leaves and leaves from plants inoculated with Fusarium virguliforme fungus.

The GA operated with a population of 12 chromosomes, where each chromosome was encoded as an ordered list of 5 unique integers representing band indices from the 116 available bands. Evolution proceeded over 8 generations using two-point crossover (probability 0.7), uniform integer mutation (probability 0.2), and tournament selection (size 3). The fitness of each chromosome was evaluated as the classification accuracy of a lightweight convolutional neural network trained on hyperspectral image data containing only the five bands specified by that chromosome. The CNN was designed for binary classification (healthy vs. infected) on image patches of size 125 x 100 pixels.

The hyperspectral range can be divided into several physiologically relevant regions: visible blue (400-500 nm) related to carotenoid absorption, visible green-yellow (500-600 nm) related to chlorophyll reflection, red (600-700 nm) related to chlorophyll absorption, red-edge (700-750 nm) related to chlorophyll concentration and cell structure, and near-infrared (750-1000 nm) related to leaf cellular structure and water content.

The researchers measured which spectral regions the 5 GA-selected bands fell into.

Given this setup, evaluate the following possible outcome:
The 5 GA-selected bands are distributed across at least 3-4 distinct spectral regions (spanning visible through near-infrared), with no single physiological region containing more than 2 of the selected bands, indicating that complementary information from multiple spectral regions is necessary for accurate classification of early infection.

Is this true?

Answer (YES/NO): YES